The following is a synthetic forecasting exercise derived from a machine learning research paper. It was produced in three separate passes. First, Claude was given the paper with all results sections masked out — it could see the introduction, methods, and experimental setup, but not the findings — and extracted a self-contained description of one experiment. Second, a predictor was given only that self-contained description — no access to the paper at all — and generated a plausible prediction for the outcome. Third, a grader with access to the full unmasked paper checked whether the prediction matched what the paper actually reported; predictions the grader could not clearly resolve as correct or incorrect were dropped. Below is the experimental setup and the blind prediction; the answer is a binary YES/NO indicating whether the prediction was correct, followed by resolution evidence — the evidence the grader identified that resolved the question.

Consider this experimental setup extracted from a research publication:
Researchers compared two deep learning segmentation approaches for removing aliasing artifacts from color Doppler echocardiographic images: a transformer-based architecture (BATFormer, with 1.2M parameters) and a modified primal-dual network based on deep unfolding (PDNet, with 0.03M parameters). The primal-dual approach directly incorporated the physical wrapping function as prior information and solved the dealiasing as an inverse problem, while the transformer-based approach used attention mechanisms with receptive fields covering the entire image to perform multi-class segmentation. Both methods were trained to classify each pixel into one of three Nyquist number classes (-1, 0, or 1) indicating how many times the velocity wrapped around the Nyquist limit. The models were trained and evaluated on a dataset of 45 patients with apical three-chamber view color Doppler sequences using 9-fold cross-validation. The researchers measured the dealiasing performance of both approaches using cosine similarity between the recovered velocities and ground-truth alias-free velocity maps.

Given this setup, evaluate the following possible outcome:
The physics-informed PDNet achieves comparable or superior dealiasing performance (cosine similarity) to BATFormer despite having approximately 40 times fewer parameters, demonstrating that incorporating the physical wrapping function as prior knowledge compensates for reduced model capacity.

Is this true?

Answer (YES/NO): YES